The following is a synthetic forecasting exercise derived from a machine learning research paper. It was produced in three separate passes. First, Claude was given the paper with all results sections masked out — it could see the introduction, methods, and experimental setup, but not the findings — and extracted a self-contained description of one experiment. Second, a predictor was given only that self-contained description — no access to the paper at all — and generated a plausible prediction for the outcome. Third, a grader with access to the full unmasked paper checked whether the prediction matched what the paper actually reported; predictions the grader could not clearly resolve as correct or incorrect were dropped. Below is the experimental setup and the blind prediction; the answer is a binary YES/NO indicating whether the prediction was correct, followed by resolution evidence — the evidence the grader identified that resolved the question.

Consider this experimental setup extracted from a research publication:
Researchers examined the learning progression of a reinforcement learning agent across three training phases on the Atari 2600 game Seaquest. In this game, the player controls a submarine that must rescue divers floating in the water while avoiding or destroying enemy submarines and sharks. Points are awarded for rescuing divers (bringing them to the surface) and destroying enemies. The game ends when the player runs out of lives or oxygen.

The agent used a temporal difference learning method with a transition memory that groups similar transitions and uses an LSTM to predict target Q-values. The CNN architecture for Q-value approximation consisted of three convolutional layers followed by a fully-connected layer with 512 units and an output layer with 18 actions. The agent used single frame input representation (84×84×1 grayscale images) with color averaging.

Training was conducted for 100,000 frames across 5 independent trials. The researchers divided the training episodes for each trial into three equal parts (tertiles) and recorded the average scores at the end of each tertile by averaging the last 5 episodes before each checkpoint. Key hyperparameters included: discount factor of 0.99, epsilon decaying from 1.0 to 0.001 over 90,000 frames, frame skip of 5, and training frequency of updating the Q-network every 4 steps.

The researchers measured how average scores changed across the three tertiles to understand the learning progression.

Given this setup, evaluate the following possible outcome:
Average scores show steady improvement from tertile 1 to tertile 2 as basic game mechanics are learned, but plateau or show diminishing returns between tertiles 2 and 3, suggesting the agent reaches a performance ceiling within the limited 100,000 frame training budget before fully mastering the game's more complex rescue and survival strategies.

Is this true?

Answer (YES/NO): NO